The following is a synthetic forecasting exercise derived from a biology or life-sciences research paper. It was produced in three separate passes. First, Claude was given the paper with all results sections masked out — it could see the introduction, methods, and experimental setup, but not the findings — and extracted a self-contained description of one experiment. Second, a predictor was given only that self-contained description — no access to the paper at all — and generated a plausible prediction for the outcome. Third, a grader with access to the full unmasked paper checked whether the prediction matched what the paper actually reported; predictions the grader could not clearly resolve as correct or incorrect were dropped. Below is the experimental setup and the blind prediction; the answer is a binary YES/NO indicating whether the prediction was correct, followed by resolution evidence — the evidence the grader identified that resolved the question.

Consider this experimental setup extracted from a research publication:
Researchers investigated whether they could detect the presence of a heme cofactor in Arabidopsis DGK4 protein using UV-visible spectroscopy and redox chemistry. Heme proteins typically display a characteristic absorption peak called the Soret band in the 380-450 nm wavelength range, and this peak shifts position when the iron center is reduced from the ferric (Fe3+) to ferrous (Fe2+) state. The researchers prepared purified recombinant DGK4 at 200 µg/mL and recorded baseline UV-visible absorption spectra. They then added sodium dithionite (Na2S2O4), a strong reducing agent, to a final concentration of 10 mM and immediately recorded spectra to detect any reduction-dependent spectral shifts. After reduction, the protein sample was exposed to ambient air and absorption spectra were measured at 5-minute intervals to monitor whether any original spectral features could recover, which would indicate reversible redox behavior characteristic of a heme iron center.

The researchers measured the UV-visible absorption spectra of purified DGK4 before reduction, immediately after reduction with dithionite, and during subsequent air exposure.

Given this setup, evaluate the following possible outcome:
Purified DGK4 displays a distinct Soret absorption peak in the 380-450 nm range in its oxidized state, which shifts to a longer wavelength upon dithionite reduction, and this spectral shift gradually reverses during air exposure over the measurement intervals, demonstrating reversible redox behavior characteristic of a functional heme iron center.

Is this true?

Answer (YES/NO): YES